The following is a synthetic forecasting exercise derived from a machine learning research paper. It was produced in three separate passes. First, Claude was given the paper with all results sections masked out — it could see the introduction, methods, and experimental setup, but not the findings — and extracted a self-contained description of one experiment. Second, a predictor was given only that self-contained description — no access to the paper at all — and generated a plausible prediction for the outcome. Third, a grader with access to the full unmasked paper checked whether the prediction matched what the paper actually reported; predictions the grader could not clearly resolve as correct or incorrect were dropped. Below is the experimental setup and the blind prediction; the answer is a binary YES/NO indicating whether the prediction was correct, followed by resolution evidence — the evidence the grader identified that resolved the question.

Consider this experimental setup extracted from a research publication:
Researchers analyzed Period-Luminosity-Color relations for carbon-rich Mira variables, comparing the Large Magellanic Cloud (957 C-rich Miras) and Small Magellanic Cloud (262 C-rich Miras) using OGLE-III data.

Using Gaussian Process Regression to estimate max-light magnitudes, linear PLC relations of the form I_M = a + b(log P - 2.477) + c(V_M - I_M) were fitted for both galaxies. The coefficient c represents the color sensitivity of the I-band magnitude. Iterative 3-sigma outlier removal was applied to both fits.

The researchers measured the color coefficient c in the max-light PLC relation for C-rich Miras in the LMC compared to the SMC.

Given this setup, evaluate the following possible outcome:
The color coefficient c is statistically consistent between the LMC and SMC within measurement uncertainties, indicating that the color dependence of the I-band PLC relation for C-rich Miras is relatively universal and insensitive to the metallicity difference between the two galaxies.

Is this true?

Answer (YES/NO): YES